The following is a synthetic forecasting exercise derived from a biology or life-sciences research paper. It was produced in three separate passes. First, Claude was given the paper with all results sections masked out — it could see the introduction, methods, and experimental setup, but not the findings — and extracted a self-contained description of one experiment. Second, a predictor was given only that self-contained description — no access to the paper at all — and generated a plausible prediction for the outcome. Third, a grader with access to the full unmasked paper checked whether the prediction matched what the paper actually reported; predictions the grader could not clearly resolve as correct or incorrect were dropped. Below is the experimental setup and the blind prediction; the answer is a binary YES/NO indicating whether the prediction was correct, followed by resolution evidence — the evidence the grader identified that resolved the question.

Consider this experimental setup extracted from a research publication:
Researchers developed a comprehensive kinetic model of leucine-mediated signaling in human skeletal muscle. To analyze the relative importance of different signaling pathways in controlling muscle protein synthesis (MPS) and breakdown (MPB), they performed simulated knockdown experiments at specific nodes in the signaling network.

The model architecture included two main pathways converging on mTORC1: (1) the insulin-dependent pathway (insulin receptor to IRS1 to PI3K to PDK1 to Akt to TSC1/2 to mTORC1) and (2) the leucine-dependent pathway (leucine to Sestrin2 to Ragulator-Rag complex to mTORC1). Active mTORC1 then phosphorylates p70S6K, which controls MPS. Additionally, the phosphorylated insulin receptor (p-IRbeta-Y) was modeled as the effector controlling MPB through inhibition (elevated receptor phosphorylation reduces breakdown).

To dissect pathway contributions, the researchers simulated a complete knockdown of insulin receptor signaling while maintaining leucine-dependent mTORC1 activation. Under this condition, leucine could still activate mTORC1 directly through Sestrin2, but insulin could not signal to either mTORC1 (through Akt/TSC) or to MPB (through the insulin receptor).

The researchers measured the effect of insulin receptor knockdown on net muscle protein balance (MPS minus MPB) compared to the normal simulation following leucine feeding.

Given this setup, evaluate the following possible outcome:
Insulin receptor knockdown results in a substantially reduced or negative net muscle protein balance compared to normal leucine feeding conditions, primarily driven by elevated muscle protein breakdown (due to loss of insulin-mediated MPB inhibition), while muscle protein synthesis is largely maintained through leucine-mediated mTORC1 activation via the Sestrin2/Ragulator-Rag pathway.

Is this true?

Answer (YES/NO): YES